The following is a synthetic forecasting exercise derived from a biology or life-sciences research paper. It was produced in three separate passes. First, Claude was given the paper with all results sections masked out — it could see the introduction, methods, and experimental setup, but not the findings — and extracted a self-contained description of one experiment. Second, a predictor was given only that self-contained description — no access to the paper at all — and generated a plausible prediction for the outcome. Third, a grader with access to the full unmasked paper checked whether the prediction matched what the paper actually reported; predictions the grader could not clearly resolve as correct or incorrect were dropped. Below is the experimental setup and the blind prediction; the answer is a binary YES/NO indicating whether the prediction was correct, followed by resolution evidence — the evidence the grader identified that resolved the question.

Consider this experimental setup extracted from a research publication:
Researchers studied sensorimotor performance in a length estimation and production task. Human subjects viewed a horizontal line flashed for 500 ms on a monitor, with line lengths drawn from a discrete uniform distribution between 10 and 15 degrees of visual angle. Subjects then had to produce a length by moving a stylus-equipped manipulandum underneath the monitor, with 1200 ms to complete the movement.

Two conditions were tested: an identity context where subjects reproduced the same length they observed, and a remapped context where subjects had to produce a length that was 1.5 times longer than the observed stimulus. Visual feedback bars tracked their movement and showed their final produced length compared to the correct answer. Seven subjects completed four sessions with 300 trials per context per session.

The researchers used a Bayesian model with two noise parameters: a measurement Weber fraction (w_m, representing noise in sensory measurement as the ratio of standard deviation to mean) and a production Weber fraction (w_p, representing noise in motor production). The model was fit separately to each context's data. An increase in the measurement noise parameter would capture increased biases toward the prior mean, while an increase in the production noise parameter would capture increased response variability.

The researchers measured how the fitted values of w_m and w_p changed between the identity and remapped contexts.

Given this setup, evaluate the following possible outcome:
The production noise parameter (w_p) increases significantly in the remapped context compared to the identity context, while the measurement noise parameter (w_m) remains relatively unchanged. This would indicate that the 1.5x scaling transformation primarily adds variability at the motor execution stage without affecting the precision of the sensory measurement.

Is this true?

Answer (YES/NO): NO